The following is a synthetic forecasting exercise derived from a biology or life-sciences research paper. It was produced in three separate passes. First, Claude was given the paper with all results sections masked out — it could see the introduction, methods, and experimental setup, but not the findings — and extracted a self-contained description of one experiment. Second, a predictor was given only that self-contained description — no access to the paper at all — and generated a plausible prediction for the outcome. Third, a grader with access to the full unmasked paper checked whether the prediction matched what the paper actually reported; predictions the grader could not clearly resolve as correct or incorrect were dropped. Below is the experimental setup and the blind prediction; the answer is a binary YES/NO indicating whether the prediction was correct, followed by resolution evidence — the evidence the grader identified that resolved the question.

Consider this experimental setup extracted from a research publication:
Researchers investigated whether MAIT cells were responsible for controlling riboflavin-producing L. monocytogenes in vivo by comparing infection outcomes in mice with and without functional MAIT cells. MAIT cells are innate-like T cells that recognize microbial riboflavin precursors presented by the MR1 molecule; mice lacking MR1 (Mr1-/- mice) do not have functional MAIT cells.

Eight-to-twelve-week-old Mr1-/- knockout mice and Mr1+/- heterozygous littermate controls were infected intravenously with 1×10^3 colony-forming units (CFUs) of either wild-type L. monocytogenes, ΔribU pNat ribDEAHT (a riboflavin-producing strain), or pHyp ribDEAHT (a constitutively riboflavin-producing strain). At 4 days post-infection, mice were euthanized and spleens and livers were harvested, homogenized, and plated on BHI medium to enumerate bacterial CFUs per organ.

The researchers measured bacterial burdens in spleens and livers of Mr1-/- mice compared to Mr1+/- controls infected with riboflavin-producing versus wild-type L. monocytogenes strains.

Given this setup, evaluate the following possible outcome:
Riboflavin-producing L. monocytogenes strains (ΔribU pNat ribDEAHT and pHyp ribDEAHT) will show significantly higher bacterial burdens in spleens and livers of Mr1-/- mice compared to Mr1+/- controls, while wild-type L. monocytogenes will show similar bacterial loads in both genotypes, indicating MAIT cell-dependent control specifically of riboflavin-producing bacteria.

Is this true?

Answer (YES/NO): YES